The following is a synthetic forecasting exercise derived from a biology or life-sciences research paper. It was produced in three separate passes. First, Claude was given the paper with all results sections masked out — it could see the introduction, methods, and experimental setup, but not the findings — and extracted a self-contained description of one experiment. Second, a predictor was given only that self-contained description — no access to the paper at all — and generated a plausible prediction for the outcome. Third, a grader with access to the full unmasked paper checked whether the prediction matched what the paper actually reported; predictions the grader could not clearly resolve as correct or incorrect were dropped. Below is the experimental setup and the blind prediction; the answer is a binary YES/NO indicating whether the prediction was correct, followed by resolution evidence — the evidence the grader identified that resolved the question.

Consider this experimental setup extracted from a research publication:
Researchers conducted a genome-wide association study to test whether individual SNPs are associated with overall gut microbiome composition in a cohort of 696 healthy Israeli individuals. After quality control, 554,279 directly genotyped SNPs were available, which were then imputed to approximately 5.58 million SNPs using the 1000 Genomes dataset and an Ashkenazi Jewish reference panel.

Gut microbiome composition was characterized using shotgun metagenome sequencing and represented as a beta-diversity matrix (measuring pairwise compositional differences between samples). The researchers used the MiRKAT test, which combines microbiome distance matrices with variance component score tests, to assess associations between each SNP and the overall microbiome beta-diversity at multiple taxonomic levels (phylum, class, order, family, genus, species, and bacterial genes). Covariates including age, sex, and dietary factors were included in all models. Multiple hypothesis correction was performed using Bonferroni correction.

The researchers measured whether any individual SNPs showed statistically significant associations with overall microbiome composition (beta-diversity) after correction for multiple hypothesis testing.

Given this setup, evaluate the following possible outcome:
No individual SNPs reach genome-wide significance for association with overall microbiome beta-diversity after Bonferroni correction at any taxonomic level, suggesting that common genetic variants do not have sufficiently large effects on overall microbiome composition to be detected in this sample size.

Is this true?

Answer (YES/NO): YES